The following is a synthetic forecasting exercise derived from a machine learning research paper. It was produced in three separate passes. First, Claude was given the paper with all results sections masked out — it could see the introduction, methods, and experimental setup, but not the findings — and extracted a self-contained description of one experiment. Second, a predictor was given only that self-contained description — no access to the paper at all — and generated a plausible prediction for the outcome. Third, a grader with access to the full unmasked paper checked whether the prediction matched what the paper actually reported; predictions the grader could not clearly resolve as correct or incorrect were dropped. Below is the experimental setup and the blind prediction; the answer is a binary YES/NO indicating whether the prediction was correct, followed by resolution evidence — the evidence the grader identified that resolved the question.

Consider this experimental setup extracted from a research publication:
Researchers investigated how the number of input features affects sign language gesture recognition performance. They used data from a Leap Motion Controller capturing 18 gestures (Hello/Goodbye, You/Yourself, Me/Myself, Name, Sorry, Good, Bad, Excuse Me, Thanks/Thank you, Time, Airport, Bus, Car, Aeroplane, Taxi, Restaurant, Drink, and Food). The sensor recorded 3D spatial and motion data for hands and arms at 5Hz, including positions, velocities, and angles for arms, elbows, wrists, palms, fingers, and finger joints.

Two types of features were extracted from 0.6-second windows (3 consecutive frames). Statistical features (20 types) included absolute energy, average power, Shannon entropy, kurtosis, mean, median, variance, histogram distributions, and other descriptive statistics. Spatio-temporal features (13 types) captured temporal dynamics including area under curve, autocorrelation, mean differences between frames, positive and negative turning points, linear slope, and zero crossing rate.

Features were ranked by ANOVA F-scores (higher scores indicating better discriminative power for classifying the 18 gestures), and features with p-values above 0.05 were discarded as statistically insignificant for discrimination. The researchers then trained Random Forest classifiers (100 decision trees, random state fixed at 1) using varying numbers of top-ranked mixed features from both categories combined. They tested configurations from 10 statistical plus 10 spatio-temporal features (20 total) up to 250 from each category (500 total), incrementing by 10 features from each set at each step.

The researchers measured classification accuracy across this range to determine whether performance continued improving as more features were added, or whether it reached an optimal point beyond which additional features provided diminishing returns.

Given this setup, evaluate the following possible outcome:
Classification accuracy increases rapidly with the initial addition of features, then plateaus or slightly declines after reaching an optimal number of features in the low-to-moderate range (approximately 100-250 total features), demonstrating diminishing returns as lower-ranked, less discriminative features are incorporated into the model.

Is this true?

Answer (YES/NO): NO